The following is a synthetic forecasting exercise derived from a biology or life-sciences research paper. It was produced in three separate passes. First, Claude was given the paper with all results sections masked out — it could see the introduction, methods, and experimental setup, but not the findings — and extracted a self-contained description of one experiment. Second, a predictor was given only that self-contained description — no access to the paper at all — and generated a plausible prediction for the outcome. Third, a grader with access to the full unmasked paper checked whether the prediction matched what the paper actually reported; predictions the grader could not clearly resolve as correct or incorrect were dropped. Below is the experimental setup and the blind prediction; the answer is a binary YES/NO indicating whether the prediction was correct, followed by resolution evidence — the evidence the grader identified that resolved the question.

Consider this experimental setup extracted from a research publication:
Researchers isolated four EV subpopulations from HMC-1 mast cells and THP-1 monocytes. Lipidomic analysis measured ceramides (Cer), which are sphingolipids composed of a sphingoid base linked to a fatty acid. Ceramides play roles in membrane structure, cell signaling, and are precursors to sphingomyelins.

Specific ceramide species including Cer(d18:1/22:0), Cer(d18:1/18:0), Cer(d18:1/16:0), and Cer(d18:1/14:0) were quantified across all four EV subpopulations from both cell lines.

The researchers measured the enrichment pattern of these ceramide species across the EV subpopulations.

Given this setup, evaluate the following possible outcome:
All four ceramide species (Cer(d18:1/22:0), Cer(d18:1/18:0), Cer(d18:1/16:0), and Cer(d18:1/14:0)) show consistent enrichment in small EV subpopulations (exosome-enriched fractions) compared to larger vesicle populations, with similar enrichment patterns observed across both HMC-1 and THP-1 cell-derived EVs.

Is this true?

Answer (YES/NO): NO